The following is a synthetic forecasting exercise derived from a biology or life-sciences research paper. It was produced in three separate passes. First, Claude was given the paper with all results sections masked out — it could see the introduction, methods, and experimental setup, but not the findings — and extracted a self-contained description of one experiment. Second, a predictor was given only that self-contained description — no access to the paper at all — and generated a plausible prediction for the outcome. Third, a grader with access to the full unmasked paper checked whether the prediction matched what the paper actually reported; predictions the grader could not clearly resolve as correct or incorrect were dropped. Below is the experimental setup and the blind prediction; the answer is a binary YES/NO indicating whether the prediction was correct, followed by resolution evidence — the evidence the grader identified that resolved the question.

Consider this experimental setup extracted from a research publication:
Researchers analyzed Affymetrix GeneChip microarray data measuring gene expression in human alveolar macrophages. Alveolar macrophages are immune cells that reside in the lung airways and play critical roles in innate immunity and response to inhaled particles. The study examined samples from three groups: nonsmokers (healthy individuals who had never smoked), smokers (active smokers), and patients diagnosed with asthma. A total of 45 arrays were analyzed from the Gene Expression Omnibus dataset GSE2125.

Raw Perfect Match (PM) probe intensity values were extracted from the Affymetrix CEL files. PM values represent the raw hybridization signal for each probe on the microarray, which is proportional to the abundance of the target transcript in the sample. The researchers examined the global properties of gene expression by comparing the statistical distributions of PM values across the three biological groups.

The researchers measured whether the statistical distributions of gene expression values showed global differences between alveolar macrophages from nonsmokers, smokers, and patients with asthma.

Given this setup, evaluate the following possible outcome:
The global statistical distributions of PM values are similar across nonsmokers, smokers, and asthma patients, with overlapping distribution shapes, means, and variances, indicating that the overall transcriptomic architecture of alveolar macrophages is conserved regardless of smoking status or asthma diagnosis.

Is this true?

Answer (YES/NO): YES